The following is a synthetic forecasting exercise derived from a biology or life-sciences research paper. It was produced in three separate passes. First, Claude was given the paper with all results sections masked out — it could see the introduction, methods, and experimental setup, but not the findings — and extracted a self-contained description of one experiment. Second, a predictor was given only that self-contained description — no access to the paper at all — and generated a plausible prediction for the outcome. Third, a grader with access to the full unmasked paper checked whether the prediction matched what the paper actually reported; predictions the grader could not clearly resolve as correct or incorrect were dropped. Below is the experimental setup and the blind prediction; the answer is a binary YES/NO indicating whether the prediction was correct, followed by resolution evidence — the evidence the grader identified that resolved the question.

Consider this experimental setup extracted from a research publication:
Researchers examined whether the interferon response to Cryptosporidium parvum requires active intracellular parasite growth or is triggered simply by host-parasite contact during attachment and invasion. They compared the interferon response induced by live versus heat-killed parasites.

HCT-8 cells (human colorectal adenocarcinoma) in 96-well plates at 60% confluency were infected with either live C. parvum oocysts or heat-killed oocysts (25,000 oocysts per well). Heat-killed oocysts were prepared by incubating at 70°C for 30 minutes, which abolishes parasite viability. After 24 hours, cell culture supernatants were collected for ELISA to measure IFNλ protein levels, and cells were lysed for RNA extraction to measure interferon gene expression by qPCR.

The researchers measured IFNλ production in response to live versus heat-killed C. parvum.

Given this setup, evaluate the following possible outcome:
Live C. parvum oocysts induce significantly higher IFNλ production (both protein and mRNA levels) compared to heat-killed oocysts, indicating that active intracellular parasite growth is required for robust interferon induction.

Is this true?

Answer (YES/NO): YES